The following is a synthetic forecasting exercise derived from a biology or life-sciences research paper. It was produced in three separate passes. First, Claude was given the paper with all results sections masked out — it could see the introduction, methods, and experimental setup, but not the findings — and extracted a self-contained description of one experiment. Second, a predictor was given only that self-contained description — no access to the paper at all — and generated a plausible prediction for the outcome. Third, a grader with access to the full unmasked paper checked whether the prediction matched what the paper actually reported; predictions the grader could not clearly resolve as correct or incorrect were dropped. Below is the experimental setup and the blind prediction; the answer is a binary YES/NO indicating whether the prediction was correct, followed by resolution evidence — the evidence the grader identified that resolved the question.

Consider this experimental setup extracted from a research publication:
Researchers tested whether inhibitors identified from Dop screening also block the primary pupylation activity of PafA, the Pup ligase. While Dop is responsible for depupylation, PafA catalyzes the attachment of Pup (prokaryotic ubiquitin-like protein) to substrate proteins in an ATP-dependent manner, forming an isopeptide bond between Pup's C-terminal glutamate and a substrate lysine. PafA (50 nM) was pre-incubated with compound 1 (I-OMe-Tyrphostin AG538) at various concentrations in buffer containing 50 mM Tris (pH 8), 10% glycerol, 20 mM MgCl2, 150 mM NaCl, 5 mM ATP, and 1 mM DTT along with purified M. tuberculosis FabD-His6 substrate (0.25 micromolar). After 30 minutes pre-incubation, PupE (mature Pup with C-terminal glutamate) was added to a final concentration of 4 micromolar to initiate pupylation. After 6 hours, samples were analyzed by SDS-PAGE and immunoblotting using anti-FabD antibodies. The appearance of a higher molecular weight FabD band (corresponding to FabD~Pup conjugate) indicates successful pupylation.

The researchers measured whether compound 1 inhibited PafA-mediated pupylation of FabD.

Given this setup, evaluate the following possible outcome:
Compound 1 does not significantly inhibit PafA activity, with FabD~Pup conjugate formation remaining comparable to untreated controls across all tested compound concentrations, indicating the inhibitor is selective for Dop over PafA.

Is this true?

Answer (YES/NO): NO